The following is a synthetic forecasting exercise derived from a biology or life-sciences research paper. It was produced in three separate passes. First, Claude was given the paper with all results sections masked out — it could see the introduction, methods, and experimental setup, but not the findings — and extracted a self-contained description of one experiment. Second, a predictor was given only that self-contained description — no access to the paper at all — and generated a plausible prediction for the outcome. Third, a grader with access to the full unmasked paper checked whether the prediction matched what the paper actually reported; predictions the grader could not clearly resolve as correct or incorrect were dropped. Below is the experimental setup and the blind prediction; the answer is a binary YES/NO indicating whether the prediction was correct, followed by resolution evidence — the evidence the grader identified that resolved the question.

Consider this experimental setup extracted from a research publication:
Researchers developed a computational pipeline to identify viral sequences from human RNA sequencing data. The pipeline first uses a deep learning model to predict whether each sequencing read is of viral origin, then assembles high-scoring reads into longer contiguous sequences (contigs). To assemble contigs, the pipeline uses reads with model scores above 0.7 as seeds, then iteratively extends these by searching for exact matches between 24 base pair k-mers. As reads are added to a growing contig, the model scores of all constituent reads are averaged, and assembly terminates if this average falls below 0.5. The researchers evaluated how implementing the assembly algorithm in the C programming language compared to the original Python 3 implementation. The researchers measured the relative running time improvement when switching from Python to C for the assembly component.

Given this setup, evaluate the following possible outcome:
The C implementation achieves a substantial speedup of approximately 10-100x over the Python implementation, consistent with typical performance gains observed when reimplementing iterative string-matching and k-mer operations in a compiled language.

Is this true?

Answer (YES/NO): YES